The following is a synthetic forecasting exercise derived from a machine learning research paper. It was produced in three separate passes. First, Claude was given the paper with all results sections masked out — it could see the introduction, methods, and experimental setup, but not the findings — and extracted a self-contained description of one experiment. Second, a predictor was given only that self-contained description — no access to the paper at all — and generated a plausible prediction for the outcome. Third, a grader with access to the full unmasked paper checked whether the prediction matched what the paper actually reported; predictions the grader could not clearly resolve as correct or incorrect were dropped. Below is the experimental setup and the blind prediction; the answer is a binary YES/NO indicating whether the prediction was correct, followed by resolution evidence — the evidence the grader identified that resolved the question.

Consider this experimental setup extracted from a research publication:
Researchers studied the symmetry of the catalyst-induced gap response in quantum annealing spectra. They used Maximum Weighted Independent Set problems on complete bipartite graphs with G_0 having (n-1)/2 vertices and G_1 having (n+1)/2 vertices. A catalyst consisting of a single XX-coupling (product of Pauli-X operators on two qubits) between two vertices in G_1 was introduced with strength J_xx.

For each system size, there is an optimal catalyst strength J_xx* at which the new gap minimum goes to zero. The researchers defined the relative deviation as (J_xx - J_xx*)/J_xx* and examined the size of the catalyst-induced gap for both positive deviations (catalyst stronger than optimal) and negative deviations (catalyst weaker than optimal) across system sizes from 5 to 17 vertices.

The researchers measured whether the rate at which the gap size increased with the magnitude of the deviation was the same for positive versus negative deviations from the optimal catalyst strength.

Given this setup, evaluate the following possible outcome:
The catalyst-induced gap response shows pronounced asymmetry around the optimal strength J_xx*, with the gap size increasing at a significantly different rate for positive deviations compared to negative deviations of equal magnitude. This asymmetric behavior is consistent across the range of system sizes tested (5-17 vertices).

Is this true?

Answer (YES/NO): NO